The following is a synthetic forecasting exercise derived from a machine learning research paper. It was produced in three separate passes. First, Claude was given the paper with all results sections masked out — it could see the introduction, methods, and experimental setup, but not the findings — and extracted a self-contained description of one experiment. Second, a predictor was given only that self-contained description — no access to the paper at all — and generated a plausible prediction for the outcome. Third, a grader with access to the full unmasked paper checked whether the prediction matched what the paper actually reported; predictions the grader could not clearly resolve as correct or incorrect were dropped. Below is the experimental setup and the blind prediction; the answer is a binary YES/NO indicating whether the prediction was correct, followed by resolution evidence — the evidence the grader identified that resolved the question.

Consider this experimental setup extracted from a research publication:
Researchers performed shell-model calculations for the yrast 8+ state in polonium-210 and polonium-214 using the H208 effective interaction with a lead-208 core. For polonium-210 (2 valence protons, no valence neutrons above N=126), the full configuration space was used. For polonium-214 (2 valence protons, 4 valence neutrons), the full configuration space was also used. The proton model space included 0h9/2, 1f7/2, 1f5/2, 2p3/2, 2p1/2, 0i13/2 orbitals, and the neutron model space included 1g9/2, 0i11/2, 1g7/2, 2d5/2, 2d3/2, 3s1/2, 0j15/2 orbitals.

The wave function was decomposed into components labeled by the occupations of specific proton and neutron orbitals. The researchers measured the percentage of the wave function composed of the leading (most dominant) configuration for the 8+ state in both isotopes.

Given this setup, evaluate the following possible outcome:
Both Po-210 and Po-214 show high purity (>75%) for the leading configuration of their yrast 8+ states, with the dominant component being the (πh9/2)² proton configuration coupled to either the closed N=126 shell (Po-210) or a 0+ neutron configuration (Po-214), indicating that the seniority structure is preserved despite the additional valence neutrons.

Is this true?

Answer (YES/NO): NO